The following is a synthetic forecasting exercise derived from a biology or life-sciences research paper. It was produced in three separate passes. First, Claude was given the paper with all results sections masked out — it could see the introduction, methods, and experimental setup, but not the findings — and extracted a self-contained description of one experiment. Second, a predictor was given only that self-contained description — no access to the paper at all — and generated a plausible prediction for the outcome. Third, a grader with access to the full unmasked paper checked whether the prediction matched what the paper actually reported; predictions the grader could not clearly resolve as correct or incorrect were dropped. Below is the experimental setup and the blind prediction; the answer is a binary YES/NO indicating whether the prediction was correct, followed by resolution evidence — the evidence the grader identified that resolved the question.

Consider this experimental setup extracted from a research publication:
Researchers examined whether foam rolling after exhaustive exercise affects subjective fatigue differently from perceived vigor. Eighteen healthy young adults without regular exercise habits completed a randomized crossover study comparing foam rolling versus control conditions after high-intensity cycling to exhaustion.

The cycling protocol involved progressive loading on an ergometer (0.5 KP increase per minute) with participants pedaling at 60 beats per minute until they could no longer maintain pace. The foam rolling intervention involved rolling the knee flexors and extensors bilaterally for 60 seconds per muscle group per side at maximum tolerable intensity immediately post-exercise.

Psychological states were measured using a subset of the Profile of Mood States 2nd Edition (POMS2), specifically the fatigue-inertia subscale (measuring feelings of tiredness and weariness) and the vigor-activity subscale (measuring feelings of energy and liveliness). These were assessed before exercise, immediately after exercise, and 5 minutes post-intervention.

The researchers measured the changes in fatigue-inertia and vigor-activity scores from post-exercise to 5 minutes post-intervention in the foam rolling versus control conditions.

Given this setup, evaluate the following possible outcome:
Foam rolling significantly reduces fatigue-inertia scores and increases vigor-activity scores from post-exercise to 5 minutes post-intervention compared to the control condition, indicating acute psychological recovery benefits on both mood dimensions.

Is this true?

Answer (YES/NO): NO